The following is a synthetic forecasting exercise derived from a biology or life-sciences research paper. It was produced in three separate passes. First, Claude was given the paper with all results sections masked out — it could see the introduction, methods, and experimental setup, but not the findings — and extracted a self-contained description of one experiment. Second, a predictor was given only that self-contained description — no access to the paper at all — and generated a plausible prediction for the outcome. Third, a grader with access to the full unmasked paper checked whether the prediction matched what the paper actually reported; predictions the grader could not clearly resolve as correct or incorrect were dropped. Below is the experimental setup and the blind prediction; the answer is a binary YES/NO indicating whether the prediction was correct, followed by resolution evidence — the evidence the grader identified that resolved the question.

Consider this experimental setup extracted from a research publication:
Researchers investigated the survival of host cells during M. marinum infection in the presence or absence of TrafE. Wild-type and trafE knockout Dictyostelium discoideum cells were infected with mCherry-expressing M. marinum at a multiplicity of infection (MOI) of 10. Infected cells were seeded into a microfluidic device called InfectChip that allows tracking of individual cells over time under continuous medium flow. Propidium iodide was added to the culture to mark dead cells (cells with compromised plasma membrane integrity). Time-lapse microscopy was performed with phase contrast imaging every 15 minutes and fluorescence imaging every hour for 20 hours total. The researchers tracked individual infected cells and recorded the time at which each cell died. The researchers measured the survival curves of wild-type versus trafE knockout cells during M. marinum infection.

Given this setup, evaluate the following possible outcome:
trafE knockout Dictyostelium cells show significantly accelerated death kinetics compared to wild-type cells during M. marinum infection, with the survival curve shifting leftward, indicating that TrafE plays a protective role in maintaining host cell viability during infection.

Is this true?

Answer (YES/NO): YES